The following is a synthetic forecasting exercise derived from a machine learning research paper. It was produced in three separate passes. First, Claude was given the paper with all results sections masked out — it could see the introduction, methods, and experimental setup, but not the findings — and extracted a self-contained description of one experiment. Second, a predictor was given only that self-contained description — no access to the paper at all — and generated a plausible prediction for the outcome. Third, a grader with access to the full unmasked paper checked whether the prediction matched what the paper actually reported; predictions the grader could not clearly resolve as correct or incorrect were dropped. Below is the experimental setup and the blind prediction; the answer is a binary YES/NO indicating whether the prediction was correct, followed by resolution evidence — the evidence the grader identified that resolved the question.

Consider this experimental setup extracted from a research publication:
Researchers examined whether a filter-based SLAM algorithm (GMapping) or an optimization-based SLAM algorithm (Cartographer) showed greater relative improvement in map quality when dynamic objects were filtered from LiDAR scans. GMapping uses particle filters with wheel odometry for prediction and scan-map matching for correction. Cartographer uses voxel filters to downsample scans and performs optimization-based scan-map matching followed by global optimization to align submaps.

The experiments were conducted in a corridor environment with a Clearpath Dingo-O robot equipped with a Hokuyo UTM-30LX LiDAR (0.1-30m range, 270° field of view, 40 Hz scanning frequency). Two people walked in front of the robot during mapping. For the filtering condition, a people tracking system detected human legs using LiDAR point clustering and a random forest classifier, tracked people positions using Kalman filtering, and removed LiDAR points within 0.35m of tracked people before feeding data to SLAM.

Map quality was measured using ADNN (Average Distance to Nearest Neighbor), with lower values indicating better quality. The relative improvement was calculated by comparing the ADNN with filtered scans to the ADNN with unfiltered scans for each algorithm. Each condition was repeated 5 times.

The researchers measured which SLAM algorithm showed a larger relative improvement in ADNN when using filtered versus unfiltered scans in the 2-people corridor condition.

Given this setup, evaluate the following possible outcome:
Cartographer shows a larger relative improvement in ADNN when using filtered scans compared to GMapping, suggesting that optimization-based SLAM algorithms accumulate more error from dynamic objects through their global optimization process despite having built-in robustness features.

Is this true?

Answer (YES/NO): NO